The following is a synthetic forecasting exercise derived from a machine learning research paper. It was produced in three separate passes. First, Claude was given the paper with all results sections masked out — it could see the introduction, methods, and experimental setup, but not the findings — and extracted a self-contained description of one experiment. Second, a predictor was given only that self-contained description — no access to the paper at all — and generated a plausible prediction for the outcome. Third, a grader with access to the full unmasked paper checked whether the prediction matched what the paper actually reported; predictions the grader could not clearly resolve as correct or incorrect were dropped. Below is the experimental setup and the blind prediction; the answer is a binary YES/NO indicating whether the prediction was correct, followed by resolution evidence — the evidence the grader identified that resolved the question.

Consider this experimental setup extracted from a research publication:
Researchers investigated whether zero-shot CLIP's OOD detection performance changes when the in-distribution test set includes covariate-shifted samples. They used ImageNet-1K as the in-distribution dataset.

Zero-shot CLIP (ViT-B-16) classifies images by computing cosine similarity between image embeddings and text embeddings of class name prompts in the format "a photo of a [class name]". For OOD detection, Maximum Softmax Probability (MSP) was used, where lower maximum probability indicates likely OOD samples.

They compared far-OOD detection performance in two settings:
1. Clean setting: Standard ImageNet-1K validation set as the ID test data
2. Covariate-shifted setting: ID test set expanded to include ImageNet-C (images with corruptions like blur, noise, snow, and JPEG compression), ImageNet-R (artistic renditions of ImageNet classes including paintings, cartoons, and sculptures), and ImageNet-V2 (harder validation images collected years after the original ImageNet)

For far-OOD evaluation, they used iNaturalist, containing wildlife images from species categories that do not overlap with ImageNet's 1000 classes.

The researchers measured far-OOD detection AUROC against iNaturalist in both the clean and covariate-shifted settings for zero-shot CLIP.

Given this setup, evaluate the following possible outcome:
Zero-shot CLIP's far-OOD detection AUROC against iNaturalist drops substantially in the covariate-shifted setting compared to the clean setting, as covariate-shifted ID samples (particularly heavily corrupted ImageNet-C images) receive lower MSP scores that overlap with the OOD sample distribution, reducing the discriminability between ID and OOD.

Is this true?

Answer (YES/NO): NO